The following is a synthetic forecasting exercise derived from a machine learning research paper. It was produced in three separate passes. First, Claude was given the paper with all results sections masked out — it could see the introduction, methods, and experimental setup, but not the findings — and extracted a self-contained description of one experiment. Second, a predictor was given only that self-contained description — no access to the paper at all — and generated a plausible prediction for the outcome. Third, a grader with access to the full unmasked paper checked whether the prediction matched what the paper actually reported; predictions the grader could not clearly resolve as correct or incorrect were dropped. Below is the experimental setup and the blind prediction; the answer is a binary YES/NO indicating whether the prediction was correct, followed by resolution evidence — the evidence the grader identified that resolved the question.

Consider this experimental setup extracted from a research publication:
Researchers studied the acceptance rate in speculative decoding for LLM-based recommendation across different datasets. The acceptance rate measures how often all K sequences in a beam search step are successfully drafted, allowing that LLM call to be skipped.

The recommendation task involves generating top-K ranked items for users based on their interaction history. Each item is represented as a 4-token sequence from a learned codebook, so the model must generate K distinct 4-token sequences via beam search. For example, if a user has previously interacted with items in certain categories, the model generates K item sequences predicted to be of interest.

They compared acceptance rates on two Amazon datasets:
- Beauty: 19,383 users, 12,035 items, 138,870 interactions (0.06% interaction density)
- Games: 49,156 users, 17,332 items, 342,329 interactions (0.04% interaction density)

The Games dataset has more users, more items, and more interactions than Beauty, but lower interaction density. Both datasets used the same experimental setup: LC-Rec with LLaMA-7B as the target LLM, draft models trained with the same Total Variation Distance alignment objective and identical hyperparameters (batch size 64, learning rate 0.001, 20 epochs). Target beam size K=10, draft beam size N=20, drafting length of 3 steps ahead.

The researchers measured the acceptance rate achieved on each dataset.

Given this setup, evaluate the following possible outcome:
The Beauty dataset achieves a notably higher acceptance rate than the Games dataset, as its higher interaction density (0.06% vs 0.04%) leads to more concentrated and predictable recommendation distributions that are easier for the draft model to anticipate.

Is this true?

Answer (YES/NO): NO